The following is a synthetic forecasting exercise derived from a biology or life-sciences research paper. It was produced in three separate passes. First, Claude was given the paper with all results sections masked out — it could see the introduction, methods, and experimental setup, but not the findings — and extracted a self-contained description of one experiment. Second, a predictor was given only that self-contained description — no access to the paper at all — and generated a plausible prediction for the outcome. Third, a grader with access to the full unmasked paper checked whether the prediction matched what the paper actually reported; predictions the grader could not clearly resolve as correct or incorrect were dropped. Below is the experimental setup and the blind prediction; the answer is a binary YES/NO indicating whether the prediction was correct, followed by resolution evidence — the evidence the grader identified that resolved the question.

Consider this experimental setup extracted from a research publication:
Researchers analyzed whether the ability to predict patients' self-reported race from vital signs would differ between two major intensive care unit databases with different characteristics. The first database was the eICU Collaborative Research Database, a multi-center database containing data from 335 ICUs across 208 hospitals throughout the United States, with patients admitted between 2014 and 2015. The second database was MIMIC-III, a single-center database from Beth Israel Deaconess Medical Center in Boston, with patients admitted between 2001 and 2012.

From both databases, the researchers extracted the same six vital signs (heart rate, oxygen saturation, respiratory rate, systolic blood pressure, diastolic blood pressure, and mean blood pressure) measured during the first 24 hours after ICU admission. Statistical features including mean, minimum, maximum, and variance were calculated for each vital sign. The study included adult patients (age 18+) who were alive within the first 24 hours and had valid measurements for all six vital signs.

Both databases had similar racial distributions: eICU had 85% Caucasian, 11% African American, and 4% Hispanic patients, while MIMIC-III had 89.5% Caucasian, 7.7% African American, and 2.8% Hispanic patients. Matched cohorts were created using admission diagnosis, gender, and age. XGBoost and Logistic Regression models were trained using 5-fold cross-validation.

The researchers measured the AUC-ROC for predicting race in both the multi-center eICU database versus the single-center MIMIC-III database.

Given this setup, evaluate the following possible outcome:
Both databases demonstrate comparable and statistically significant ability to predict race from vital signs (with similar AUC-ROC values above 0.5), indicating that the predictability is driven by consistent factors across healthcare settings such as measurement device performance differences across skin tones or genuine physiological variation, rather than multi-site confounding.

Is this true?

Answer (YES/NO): NO